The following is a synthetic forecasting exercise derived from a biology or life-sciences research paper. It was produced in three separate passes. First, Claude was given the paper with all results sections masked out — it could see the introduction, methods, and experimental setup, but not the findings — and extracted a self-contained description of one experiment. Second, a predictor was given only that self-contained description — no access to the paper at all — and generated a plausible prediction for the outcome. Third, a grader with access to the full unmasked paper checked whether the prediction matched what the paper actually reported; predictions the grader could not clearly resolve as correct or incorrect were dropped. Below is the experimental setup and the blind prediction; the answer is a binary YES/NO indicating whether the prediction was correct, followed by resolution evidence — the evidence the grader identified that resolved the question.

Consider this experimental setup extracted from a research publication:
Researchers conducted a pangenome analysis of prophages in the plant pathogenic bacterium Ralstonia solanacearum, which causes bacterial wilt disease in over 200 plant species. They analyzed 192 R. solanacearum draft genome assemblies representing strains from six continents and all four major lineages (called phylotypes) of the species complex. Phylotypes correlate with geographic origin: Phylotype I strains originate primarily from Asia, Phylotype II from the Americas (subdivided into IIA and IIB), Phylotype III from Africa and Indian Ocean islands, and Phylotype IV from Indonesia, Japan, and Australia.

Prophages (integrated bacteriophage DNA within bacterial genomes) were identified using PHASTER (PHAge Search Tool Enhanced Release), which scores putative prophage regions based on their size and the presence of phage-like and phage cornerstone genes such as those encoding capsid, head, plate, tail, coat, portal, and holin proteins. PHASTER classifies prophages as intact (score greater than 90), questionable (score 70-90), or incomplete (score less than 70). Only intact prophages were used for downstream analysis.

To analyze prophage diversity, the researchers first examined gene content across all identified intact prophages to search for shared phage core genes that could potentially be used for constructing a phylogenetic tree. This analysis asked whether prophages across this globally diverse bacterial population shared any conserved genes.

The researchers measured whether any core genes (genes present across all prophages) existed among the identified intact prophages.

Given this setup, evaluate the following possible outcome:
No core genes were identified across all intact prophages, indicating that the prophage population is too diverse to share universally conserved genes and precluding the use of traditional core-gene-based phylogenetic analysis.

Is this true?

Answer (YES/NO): YES